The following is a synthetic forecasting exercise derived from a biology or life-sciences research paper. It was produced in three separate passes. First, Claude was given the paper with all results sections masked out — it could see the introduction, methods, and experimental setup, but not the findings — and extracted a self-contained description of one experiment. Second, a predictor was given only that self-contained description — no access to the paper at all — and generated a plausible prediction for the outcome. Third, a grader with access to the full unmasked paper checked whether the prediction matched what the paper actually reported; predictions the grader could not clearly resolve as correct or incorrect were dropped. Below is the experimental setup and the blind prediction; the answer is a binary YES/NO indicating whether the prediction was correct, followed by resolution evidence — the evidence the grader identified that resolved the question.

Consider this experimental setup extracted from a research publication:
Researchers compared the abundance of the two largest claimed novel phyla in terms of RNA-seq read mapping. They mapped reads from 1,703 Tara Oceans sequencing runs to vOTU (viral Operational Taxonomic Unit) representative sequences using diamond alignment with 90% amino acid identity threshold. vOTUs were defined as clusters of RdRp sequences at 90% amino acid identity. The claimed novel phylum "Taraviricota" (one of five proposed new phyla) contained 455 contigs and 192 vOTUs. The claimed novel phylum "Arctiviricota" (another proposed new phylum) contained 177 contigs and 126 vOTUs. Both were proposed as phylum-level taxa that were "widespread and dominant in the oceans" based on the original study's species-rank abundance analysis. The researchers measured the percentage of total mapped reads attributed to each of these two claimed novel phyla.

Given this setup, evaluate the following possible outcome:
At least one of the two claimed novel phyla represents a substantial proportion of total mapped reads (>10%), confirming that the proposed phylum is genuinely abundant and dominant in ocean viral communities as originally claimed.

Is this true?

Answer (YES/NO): NO